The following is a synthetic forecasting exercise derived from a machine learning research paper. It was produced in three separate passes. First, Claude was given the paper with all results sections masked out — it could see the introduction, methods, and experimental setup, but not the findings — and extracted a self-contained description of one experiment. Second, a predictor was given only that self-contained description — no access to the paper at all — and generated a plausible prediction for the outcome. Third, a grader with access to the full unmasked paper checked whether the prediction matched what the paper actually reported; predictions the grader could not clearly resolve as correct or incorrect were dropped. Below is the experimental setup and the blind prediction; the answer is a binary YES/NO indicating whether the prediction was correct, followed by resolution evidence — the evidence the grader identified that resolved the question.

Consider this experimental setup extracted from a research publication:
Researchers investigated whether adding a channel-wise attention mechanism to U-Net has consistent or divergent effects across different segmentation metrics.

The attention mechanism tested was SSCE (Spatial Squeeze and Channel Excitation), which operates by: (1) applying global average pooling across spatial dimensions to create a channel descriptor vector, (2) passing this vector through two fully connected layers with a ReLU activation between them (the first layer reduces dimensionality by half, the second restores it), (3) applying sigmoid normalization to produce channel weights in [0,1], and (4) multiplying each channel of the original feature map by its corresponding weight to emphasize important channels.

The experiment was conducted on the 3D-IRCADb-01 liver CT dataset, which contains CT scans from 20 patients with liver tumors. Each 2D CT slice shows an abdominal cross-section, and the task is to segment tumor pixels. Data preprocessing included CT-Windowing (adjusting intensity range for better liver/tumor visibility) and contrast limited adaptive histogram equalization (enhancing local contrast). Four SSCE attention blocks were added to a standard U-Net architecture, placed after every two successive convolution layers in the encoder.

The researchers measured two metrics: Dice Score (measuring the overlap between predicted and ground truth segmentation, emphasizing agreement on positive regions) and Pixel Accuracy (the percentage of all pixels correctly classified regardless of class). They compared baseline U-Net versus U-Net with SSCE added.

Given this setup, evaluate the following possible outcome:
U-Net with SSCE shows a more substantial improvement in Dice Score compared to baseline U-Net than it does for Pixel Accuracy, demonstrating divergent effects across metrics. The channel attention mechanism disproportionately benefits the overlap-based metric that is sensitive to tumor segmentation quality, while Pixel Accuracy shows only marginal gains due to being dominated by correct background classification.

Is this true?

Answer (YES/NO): NO